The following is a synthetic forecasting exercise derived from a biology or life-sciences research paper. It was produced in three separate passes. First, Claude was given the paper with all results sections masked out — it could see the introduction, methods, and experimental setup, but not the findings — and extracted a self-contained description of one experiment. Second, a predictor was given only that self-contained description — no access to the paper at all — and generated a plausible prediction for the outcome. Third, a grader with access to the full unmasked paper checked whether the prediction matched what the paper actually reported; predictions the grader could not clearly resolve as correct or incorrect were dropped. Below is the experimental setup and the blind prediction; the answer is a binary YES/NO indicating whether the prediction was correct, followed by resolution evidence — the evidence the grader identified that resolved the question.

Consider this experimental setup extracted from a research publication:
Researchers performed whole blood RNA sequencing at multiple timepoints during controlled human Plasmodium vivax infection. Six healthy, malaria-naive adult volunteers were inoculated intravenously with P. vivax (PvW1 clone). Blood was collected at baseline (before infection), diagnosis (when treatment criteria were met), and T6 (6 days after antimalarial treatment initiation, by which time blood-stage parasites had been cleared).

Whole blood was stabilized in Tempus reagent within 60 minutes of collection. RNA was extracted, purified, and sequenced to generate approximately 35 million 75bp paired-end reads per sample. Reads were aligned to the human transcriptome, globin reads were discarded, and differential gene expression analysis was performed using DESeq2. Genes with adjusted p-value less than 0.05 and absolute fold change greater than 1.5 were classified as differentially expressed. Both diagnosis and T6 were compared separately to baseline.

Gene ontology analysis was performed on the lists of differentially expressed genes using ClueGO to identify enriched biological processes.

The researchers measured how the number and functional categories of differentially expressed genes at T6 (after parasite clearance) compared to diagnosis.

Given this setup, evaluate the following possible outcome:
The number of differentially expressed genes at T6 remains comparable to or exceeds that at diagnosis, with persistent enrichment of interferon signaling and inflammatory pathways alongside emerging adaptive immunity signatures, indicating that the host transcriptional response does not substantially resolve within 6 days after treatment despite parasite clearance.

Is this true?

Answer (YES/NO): NO